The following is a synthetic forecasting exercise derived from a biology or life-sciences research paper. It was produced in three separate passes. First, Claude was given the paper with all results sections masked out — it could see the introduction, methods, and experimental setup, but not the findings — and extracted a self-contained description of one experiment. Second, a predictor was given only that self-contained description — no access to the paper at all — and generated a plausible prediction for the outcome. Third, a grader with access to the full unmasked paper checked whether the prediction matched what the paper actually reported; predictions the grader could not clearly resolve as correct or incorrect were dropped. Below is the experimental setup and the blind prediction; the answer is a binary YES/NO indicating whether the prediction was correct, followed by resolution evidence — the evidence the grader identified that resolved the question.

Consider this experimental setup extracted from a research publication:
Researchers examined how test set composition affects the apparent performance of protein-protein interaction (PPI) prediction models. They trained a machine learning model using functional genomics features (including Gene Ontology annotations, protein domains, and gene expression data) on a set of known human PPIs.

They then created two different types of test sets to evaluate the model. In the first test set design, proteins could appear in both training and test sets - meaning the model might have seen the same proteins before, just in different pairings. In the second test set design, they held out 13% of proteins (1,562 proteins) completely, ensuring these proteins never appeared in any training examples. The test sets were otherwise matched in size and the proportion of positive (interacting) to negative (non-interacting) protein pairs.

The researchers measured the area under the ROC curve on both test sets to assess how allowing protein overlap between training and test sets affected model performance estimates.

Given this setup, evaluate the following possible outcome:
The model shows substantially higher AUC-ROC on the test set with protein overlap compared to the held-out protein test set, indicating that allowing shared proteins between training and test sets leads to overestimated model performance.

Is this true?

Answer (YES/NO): NO